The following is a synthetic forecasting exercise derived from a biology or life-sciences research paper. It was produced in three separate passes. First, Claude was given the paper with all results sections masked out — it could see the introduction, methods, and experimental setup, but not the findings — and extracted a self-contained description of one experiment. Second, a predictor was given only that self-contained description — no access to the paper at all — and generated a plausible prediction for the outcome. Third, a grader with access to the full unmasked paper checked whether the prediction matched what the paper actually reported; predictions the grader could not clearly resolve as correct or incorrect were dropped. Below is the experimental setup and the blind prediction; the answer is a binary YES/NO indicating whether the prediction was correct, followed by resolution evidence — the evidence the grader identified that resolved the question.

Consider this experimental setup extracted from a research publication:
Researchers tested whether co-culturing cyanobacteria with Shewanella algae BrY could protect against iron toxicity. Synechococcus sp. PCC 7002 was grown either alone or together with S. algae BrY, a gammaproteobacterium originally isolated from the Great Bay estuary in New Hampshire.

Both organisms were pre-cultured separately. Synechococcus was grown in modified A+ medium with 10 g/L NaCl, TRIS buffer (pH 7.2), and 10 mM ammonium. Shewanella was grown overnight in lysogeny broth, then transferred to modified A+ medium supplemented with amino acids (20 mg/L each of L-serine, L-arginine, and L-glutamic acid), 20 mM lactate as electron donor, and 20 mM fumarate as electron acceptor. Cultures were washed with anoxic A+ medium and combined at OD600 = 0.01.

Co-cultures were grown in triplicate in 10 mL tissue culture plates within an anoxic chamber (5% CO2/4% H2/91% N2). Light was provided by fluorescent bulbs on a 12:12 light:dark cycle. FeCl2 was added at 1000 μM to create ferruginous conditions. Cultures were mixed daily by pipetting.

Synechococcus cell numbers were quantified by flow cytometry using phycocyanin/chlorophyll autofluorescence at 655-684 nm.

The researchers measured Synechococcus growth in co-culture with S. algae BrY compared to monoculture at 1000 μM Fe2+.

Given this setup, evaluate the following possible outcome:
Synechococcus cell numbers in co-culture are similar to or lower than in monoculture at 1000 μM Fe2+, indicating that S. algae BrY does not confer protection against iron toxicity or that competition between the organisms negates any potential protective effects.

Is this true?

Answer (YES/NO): YES